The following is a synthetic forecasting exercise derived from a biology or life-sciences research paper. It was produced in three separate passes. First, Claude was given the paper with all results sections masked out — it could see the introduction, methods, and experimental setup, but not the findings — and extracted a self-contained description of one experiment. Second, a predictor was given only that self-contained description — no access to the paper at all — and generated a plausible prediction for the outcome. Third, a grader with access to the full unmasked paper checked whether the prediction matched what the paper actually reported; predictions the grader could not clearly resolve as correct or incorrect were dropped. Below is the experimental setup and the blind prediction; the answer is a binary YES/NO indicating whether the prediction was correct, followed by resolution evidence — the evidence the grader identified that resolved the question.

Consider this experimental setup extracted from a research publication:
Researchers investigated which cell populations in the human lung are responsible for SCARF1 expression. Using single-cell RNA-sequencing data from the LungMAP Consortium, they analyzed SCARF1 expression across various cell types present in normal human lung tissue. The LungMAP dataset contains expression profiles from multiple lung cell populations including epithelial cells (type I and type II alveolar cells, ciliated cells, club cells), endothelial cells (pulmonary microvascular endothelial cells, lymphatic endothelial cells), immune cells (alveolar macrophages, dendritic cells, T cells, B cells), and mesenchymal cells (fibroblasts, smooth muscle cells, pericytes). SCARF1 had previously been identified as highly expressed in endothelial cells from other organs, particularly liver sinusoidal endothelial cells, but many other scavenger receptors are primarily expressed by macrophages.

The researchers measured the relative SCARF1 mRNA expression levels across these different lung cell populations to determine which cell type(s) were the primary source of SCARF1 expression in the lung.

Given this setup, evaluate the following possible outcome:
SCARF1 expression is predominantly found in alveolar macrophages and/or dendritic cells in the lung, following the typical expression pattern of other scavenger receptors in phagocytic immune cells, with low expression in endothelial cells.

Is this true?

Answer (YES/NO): NO